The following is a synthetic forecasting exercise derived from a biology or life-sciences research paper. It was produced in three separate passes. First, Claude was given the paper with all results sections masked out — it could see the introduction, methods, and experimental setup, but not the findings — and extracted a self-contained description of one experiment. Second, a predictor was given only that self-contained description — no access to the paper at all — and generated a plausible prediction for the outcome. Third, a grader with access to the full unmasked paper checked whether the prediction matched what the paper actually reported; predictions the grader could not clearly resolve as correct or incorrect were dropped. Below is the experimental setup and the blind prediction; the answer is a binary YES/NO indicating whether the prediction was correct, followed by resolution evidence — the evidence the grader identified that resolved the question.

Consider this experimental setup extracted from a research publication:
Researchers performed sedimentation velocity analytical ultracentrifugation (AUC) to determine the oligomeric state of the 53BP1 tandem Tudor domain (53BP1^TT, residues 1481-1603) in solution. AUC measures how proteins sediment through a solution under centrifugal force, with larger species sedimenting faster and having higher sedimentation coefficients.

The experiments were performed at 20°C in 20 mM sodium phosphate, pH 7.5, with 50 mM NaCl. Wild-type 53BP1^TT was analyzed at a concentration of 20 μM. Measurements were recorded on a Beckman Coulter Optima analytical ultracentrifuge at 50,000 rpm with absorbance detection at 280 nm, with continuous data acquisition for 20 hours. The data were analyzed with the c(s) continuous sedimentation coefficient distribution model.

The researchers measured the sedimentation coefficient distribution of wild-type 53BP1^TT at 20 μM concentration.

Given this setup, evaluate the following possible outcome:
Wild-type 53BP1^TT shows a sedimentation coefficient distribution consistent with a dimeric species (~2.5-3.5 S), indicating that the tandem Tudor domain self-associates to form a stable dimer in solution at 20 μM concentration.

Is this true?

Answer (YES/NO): NO